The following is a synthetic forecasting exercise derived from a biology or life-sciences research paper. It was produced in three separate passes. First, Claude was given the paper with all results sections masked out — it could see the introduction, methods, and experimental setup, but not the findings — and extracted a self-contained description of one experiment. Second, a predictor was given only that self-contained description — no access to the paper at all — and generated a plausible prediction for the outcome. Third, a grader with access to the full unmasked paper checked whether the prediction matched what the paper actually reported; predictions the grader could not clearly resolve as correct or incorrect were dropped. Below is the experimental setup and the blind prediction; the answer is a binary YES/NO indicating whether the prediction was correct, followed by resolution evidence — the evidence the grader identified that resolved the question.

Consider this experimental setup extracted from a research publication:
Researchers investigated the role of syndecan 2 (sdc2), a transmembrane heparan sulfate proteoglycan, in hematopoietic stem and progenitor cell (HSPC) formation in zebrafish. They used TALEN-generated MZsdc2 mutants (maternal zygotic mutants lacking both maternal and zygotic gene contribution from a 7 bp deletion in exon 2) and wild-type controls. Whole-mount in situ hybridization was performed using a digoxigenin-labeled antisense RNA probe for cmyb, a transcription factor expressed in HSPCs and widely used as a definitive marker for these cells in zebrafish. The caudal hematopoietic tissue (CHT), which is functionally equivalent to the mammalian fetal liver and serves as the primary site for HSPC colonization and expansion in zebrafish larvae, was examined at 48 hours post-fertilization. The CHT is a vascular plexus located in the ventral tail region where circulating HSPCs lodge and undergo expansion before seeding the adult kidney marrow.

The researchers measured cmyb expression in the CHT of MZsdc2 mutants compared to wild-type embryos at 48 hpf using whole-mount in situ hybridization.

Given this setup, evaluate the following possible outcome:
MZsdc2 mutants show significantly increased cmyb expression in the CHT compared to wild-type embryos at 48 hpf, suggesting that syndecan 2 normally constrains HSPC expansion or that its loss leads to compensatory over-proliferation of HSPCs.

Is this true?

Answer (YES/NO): NO